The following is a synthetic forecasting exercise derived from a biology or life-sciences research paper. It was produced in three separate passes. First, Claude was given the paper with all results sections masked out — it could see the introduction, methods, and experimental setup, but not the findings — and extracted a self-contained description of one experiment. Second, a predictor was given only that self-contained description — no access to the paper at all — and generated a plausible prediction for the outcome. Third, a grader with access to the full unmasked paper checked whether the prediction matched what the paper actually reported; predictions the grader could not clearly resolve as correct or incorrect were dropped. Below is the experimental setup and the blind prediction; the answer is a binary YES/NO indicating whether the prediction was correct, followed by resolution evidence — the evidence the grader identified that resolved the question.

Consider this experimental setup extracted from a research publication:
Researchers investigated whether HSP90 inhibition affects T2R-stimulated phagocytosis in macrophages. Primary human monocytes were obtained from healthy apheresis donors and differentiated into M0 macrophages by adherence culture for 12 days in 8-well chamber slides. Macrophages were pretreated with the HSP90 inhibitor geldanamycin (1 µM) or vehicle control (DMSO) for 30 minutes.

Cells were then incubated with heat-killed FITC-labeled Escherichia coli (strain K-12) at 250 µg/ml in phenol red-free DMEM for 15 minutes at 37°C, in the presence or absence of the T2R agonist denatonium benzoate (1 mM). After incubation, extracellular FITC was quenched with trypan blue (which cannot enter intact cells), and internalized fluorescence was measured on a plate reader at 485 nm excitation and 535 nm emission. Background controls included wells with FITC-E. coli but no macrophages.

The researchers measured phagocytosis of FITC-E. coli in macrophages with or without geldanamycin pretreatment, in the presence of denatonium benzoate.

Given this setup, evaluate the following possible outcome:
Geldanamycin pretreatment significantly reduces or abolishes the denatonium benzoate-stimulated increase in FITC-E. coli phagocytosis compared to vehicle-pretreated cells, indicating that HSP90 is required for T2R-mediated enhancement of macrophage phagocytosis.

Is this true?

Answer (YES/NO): YES